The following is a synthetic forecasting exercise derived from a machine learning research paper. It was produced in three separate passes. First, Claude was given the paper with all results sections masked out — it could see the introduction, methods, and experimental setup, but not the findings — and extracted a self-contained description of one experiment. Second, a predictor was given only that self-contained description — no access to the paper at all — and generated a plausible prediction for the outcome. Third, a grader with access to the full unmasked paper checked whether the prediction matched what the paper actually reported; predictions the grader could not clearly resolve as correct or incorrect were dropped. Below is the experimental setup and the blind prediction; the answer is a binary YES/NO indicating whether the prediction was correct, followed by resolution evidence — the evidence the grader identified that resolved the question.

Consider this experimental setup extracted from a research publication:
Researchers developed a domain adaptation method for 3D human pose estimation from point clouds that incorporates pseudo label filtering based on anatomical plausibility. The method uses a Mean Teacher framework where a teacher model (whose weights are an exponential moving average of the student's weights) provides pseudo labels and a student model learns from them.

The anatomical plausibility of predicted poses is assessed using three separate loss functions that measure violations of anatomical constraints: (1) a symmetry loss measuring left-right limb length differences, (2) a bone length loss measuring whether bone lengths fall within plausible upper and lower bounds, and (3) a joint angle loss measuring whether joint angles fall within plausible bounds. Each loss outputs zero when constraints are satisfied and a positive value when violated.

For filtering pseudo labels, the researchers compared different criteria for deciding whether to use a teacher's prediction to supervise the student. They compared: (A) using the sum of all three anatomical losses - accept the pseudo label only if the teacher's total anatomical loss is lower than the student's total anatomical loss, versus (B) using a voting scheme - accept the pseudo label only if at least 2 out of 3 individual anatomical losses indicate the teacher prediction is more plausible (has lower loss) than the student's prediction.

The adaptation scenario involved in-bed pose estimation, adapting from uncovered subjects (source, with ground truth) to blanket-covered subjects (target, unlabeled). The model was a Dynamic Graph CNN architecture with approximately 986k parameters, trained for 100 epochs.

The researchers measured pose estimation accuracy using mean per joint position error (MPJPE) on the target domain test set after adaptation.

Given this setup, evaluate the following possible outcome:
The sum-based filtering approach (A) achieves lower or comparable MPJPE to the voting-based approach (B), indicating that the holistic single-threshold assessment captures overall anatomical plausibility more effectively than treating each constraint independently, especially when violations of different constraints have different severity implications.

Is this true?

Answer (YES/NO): NO